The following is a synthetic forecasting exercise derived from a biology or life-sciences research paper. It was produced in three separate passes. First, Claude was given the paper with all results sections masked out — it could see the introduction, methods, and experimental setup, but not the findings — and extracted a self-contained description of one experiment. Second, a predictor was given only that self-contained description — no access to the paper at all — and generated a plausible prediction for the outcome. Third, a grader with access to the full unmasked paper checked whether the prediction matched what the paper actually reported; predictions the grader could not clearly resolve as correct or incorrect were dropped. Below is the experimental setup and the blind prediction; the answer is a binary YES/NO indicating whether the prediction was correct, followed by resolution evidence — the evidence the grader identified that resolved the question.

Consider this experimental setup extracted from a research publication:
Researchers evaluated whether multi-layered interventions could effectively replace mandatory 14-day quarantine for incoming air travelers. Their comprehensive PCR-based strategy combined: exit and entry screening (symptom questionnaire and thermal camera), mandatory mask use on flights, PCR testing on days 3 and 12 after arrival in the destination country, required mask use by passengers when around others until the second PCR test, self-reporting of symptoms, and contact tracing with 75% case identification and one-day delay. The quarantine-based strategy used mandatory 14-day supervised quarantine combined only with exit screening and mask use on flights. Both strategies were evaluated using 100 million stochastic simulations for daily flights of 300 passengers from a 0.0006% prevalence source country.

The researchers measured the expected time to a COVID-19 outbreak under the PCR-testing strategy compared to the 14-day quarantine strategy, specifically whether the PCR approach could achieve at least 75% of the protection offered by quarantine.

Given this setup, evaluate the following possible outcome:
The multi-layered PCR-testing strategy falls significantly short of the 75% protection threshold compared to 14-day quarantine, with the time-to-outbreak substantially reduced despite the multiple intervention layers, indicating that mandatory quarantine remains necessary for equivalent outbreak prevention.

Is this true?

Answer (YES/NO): NO